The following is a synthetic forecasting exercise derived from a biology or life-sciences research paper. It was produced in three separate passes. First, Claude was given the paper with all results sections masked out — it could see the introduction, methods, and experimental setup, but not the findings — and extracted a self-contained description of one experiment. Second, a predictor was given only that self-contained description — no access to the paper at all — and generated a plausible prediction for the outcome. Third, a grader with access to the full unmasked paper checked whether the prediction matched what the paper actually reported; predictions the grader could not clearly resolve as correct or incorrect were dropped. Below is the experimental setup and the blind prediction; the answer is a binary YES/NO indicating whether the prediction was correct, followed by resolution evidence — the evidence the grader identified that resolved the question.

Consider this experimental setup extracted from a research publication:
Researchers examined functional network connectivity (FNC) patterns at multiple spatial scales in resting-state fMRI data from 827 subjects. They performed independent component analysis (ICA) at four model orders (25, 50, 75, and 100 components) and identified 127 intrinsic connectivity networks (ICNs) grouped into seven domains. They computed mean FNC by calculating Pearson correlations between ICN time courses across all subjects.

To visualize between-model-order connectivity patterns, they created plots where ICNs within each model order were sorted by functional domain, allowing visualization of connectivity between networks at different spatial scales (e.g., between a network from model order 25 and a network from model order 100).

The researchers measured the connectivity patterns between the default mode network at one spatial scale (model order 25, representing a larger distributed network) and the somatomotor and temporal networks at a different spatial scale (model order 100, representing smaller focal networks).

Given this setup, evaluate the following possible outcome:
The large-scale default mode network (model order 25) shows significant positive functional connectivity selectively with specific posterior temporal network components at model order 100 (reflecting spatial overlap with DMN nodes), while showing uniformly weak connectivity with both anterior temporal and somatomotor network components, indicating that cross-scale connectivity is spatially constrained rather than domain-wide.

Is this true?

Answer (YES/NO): NO